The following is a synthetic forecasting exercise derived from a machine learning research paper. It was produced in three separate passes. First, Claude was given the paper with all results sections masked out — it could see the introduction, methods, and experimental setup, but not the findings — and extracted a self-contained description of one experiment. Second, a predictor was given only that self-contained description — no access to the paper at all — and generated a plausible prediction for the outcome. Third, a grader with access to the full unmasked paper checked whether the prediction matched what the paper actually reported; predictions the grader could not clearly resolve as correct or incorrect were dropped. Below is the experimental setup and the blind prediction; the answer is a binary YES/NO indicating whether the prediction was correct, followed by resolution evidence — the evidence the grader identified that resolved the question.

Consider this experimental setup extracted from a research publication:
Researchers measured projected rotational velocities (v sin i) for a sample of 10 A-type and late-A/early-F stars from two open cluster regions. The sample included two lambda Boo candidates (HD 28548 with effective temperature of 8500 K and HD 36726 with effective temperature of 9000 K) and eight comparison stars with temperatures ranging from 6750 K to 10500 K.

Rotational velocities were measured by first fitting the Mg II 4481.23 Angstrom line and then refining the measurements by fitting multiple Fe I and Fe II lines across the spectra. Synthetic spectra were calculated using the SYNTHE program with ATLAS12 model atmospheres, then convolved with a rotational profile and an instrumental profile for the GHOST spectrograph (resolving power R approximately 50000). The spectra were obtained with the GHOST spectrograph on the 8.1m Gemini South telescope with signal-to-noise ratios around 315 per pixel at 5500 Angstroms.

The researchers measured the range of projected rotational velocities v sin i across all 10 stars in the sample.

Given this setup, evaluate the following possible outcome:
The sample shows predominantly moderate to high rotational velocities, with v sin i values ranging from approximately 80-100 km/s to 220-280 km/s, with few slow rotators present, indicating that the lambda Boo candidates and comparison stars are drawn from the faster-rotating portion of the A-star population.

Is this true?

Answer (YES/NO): NO